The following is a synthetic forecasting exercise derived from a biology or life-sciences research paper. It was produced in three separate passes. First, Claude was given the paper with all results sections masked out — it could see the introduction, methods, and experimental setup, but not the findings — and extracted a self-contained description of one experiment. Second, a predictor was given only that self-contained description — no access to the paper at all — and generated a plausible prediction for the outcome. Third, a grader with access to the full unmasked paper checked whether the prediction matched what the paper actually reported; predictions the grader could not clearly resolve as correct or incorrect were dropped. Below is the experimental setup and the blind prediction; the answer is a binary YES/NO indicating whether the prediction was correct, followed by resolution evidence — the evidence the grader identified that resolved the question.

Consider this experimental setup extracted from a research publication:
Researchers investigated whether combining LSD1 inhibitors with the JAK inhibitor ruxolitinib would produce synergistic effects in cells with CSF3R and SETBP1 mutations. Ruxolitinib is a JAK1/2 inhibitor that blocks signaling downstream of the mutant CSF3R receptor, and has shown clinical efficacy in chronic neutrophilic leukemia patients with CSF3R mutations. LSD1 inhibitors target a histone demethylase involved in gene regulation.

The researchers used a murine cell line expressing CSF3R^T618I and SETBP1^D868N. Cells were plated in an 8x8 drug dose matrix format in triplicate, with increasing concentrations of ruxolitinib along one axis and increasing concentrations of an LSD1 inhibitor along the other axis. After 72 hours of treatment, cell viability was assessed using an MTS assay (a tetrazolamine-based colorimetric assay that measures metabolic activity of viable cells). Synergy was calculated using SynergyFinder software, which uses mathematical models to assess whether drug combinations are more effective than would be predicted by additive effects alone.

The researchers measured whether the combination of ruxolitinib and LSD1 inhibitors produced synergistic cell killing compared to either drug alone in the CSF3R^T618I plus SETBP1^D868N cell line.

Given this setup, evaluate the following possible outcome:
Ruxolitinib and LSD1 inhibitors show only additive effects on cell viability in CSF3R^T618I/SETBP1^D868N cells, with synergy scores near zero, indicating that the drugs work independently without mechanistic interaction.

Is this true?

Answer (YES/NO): NO